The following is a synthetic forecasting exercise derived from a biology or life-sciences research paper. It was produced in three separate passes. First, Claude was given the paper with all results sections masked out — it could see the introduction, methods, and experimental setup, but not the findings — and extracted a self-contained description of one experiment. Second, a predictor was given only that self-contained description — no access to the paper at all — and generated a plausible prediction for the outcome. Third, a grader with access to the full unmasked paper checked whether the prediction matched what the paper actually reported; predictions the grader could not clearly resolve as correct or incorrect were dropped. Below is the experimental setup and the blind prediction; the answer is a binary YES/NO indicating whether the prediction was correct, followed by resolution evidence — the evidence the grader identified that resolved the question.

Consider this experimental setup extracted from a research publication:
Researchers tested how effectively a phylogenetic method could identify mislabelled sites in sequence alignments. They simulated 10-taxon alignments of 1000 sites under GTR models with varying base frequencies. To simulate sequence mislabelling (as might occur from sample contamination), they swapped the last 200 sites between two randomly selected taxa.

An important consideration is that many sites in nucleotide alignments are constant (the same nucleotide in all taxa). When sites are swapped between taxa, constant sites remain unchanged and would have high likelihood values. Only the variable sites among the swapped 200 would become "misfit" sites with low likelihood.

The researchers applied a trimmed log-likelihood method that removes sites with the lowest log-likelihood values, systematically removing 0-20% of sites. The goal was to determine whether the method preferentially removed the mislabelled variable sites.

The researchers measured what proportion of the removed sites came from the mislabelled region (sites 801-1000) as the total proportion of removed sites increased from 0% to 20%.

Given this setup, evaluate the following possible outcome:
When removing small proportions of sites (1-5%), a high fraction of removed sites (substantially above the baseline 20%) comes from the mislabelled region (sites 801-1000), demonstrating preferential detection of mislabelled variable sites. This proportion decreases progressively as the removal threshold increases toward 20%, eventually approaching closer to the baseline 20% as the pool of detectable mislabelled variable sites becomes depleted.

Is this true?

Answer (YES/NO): YES